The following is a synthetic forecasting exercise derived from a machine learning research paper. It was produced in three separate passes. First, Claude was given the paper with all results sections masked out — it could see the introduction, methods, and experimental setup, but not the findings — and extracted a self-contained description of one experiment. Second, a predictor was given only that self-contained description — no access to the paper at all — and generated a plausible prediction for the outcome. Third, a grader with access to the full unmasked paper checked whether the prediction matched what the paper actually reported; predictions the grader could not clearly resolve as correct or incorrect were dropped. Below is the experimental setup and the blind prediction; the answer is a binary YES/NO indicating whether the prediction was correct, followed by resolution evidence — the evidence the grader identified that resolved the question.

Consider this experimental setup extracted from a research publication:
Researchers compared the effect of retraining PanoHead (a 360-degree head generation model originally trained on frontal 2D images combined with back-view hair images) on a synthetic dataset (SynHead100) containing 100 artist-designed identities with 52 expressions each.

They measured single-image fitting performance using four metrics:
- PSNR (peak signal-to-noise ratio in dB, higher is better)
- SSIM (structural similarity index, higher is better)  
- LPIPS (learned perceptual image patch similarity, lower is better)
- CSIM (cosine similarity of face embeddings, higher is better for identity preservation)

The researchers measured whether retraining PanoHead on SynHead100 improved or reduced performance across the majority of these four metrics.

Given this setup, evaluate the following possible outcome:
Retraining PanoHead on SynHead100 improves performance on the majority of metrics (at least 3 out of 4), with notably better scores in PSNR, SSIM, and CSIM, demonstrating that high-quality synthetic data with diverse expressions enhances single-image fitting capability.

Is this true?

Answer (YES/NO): NO